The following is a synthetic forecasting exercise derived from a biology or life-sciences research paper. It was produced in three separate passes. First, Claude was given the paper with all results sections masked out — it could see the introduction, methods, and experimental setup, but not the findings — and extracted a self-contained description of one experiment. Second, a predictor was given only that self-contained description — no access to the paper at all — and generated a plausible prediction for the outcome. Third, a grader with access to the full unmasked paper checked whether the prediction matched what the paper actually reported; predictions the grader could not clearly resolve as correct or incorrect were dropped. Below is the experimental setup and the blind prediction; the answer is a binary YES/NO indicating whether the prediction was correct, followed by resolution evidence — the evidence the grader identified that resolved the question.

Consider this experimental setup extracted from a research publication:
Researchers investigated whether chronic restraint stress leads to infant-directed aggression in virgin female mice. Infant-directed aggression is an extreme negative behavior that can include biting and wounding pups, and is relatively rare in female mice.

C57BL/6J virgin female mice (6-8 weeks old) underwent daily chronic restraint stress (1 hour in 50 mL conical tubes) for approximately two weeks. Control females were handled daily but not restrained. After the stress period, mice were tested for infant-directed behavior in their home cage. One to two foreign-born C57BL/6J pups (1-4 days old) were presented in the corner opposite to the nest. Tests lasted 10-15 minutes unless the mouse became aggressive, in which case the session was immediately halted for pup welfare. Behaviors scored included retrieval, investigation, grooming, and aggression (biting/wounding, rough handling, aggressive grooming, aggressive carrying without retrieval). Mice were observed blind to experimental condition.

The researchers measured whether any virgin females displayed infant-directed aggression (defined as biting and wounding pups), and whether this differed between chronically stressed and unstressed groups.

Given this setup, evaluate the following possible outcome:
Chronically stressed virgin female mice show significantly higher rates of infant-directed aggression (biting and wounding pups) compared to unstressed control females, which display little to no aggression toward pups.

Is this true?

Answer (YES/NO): NO